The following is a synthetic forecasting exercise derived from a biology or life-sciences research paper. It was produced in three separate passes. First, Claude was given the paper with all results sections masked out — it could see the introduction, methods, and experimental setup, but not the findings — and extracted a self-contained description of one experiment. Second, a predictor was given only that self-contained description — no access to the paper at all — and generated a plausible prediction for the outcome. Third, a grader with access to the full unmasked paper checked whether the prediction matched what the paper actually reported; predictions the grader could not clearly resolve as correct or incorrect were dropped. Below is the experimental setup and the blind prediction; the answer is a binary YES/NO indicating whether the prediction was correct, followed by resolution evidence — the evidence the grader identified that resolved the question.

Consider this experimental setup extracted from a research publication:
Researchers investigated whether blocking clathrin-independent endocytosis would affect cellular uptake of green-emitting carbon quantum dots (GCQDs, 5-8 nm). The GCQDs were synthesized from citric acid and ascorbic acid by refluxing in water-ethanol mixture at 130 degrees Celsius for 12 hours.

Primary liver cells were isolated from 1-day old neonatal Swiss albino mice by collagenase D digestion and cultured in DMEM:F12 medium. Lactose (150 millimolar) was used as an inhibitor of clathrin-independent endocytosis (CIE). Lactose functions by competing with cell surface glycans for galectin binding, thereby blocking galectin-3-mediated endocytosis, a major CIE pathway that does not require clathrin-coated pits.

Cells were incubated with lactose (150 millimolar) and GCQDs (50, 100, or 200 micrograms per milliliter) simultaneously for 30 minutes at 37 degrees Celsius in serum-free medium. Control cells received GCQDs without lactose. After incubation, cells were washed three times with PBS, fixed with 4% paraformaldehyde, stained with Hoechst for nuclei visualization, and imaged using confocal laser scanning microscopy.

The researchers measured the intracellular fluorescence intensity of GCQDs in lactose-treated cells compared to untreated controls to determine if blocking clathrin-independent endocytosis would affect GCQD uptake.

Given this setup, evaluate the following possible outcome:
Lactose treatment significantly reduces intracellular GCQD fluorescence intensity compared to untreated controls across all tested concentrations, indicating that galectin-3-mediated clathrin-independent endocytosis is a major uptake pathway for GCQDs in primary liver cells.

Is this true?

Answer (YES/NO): NO